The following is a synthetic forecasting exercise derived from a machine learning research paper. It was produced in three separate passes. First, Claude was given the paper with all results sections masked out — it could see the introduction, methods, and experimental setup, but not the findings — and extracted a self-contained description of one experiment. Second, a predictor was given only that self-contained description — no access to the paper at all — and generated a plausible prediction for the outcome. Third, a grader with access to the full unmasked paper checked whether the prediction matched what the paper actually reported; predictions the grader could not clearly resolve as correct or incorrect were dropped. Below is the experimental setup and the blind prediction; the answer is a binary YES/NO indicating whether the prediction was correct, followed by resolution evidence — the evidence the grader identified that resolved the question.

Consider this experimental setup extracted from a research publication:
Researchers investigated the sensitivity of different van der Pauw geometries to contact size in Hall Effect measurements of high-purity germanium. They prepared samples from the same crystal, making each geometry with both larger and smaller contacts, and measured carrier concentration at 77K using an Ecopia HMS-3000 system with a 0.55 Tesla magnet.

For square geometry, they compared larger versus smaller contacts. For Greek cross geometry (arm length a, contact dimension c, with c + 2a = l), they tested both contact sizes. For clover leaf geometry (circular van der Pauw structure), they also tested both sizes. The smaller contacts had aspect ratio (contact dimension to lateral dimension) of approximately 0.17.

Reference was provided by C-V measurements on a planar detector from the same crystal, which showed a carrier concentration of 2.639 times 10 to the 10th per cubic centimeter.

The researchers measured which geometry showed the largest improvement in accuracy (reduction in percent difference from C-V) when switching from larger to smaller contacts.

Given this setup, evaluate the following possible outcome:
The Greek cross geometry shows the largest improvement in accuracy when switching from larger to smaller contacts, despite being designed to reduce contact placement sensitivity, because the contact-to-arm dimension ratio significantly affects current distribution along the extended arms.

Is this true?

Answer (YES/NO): YES